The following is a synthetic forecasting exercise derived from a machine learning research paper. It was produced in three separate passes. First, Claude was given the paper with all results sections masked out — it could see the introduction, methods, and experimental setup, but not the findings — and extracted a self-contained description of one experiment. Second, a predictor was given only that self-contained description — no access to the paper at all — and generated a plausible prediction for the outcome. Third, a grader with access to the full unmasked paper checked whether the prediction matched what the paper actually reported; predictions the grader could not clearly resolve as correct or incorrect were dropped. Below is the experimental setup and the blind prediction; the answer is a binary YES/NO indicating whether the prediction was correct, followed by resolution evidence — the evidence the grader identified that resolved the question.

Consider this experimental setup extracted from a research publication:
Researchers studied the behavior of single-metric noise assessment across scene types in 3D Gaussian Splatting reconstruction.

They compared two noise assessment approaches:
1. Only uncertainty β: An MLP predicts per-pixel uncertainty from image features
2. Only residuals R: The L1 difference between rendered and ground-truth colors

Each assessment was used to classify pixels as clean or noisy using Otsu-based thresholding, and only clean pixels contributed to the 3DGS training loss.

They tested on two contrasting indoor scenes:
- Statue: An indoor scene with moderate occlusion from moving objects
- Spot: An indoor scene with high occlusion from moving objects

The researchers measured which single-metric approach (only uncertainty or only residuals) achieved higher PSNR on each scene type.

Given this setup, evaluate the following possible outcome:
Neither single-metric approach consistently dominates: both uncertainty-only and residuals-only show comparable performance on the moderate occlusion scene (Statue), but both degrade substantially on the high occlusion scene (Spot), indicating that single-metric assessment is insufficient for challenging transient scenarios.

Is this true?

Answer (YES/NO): NO